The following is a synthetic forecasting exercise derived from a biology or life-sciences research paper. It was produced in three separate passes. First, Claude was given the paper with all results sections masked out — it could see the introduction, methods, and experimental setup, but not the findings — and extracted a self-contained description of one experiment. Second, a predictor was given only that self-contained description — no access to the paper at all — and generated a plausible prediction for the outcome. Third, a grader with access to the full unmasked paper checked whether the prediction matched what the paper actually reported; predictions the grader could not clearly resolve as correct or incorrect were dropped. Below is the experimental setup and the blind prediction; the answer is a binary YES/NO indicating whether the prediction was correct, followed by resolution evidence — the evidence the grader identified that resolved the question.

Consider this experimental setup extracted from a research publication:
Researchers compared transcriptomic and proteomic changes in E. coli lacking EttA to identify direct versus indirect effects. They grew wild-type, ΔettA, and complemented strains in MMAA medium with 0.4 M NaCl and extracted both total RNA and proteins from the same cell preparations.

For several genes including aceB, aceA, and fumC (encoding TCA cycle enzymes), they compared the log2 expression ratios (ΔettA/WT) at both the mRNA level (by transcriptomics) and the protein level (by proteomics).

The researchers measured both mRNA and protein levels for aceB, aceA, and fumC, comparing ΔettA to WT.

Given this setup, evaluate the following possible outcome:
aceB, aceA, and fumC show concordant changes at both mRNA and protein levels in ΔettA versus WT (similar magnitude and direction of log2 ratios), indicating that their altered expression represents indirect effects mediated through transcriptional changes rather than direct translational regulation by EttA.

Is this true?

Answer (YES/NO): NO